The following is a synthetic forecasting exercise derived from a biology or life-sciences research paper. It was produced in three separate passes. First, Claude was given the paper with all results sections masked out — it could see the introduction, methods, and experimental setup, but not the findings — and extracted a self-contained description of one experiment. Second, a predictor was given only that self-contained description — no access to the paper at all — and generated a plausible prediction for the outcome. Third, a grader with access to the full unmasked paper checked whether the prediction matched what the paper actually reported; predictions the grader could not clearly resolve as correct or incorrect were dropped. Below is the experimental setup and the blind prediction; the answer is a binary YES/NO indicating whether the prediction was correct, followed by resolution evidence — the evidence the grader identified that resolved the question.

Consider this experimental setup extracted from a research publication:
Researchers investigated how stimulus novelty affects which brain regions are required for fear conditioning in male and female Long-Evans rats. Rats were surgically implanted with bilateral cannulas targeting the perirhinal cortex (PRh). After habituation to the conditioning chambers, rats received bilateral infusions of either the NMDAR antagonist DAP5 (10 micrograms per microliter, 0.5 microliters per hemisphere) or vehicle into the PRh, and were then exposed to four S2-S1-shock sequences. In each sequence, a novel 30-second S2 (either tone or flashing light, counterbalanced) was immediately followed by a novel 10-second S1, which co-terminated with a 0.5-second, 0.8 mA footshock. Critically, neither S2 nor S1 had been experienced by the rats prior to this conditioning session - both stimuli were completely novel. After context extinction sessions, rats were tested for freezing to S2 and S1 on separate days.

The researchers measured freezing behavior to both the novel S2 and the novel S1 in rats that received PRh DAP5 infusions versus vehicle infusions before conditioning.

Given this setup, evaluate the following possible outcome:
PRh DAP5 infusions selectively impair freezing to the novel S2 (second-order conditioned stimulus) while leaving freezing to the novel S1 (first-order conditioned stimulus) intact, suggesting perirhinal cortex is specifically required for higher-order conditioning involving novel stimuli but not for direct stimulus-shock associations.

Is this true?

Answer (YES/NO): NO